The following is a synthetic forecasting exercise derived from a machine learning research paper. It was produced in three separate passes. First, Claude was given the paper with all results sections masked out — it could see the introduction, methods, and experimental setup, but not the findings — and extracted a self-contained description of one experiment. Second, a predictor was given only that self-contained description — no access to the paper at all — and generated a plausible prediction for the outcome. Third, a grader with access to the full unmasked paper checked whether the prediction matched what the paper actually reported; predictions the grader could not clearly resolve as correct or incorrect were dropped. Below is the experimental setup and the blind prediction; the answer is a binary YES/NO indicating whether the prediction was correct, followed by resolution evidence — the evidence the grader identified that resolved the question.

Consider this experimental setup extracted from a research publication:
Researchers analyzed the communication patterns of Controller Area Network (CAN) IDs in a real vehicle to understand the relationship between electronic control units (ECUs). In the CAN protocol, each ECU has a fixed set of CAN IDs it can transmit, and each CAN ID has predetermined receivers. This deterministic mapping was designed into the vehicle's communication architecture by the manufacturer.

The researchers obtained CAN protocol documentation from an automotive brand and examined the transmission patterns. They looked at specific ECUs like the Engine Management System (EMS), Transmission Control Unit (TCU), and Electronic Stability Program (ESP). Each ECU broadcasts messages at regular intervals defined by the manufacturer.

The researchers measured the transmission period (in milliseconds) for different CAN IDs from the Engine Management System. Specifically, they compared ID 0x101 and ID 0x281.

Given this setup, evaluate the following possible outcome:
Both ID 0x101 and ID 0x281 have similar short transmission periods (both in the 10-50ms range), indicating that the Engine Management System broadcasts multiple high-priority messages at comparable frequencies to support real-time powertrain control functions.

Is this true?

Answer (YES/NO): NO